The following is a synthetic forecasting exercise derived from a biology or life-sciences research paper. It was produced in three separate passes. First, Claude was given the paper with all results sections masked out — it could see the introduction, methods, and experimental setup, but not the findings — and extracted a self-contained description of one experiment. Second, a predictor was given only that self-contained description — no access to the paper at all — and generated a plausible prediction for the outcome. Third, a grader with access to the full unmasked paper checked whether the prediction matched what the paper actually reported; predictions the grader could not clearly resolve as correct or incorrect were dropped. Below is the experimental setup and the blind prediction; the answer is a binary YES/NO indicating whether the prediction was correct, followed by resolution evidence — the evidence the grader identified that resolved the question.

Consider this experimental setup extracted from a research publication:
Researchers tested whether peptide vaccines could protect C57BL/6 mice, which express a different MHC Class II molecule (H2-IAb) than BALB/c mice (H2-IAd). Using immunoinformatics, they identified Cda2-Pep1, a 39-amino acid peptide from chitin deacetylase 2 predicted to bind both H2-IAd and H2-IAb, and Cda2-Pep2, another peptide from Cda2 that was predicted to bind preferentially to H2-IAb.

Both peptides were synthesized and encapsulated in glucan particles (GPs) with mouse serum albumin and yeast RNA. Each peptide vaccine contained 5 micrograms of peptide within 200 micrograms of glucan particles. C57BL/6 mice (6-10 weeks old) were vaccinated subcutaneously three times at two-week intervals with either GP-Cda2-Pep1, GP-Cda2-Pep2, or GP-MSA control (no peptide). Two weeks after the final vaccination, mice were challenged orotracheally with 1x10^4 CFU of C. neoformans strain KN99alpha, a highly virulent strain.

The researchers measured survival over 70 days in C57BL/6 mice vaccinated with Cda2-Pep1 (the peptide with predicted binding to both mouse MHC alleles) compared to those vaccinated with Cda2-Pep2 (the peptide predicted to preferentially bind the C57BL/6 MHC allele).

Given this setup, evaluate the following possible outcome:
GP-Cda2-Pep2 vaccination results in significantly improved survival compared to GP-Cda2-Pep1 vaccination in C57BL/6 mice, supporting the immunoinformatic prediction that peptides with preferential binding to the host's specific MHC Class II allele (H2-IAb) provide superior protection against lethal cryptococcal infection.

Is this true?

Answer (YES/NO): NO